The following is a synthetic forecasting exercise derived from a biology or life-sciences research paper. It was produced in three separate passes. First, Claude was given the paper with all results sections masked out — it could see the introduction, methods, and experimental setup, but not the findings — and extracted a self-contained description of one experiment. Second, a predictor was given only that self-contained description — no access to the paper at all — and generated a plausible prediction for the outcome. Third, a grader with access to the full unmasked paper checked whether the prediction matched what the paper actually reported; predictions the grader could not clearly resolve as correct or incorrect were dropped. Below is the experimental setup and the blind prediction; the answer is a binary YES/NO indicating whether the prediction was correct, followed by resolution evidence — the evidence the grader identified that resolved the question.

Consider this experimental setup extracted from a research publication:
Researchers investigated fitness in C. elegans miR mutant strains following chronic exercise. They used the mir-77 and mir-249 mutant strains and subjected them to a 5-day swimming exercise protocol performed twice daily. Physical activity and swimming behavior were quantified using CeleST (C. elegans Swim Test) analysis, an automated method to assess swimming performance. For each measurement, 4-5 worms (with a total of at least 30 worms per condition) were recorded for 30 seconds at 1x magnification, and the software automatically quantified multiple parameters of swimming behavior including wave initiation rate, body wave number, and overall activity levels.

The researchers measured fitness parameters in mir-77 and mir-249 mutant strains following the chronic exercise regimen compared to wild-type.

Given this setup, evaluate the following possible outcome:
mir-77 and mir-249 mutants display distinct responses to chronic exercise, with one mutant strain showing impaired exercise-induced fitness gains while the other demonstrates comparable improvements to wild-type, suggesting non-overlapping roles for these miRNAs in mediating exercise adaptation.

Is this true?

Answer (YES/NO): NO